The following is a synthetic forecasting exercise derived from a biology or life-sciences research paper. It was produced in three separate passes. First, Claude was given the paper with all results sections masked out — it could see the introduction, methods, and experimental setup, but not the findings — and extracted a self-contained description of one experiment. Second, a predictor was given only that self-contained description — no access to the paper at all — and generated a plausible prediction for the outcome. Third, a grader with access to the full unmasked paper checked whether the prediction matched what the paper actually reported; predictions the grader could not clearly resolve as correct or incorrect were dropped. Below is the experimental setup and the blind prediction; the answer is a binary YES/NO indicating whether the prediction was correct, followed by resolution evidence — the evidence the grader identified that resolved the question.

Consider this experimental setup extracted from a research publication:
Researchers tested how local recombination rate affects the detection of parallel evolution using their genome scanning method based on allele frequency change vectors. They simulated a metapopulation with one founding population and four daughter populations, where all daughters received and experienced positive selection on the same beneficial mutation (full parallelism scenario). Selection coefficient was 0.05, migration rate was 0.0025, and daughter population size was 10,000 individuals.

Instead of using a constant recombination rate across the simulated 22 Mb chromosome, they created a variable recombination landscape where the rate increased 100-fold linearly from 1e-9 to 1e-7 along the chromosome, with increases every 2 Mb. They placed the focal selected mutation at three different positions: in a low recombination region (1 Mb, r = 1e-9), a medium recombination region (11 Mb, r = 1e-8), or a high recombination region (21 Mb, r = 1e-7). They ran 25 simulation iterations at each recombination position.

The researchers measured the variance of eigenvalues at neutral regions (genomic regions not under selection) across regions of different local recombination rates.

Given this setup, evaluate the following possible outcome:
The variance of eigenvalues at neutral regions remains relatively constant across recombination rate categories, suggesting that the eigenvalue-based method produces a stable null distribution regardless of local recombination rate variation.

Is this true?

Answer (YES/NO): NO